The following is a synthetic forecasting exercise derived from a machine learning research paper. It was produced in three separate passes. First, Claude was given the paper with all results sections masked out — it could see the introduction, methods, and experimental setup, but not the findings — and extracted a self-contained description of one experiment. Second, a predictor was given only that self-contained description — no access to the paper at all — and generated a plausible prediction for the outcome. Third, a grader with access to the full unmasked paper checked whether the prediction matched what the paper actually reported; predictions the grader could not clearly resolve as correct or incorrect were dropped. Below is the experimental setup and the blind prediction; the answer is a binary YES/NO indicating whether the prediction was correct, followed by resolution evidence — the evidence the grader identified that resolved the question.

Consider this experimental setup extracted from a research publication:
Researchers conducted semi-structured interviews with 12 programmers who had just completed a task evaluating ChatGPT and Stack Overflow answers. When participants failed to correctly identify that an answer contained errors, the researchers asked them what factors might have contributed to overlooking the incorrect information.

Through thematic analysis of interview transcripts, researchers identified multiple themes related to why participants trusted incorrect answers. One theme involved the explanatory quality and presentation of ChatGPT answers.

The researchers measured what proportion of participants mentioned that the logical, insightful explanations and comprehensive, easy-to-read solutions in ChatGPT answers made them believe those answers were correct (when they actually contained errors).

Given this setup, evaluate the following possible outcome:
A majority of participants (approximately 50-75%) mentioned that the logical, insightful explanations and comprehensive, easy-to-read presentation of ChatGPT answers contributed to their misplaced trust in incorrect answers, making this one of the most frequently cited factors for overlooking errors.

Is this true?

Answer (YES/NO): YES